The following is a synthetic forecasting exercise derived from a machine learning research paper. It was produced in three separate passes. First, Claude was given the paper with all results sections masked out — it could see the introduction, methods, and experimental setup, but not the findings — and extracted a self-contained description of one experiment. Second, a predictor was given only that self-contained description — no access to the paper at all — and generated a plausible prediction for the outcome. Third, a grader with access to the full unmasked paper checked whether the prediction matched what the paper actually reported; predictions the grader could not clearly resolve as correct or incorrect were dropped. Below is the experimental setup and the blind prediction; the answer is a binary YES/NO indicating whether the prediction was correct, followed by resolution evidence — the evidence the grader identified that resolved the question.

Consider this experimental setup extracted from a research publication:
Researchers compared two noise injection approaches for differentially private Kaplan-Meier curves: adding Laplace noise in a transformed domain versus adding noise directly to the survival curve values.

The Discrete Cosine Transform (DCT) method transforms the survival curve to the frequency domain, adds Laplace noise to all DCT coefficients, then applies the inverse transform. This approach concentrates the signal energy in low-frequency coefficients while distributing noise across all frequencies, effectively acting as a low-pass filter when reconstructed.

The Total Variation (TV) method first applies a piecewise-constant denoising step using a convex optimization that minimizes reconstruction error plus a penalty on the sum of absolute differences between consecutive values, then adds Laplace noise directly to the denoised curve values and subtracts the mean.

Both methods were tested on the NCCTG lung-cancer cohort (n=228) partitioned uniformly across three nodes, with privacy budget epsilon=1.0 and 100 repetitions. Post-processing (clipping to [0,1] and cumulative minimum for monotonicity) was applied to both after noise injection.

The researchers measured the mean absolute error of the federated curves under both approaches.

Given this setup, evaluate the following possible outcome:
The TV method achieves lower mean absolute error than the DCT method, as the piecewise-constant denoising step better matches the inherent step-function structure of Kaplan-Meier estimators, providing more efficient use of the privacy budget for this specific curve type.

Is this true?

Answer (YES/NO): YES